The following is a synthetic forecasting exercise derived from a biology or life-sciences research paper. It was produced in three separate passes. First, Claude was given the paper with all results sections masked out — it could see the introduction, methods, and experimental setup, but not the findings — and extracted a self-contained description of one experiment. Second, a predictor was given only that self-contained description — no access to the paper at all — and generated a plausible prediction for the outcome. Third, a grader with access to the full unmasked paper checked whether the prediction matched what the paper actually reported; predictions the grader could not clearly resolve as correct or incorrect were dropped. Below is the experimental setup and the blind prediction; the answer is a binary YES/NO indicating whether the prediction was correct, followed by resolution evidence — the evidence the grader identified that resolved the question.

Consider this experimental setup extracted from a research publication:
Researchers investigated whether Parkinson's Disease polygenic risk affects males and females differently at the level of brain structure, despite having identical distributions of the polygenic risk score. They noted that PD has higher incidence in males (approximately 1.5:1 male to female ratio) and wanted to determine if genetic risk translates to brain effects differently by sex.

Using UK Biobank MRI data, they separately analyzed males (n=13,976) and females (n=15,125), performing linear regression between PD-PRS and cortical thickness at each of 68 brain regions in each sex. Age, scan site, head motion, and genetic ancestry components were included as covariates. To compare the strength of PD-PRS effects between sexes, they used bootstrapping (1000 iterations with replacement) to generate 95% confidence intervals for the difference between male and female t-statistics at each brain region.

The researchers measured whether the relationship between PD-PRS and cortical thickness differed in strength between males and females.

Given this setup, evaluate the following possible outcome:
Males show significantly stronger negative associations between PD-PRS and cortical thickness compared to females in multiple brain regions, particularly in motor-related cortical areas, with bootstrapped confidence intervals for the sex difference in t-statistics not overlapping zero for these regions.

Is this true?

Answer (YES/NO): NO